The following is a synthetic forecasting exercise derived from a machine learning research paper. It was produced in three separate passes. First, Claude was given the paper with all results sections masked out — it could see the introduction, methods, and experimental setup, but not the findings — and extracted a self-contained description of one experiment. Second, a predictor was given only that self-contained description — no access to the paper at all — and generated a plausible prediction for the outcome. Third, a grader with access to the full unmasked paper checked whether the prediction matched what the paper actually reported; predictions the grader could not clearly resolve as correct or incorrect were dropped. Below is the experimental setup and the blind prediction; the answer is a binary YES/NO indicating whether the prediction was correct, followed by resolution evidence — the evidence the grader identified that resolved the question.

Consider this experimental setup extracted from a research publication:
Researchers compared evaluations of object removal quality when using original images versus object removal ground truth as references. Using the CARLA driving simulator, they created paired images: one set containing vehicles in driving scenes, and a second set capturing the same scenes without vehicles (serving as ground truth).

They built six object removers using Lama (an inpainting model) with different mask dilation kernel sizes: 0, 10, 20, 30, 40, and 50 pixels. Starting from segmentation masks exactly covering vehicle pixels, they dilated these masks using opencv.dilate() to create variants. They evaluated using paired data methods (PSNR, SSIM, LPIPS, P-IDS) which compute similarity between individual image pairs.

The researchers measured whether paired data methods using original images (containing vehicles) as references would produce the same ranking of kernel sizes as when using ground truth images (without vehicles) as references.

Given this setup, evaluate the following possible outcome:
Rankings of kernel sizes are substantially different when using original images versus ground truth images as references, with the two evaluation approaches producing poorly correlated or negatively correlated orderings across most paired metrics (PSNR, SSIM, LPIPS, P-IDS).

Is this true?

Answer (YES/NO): YES